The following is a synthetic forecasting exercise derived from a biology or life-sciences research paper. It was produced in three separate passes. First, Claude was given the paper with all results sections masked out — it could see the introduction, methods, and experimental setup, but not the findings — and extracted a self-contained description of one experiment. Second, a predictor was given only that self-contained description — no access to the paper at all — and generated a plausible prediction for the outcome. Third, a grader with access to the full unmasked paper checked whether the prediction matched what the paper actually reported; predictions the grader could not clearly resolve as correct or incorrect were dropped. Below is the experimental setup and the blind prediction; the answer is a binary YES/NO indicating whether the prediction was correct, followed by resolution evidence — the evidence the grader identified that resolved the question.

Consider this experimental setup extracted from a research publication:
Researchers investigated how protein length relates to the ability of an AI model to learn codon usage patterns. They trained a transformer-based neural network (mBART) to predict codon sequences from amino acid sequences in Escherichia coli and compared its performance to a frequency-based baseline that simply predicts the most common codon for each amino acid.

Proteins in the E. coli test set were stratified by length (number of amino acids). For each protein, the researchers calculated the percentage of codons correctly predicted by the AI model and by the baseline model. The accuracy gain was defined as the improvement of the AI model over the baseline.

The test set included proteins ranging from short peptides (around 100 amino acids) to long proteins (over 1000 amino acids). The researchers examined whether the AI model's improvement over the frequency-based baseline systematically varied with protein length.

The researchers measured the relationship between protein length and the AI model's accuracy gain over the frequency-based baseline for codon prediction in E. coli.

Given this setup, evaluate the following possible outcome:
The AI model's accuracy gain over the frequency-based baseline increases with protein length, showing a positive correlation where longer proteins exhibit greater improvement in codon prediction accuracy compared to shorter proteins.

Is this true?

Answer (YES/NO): YES